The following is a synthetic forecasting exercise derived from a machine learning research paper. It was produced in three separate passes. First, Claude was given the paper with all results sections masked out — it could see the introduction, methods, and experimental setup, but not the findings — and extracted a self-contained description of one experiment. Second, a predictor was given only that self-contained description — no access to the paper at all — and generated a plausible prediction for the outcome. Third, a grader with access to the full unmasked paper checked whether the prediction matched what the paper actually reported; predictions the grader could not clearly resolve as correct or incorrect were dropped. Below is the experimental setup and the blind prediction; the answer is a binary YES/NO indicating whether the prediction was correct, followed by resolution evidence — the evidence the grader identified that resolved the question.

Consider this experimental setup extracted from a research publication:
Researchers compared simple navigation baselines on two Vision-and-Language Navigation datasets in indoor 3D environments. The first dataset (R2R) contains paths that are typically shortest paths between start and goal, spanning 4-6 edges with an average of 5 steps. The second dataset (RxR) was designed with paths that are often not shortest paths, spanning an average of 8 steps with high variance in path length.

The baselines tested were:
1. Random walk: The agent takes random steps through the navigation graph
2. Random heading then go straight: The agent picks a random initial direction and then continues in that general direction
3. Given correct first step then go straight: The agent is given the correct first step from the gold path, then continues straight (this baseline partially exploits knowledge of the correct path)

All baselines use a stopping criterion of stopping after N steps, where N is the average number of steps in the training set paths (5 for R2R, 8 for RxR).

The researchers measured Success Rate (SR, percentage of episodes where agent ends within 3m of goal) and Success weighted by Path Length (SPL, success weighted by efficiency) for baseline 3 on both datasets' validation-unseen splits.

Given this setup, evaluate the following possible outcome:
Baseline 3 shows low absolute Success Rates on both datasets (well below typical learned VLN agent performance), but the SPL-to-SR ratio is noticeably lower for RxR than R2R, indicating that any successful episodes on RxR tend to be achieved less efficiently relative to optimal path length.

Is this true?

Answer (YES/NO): NO